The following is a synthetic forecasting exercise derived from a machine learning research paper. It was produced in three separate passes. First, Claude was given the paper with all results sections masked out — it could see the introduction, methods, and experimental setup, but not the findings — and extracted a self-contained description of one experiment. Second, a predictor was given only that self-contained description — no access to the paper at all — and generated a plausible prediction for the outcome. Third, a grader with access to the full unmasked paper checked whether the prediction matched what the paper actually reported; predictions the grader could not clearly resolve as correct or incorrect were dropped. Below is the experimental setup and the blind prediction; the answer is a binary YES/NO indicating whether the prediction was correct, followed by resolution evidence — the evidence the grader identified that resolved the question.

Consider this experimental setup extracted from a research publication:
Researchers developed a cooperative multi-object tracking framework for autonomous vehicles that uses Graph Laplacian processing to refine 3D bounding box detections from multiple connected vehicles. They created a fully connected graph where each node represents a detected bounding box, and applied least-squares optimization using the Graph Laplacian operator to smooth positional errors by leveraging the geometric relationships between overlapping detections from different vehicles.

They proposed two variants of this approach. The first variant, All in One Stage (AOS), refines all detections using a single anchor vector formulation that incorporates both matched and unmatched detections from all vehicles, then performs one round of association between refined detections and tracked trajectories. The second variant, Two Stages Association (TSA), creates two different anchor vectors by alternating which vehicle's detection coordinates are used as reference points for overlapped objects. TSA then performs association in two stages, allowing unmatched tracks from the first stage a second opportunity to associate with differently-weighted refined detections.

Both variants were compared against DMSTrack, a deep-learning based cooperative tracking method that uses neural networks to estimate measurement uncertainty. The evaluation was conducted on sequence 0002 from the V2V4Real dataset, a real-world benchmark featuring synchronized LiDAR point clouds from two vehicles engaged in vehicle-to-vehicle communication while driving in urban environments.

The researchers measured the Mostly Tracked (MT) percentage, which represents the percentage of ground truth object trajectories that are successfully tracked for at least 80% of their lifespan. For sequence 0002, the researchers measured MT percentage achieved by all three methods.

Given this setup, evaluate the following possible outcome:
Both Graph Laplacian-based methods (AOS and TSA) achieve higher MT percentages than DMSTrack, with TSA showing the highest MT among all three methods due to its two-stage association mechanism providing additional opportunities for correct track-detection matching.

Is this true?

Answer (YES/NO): NO